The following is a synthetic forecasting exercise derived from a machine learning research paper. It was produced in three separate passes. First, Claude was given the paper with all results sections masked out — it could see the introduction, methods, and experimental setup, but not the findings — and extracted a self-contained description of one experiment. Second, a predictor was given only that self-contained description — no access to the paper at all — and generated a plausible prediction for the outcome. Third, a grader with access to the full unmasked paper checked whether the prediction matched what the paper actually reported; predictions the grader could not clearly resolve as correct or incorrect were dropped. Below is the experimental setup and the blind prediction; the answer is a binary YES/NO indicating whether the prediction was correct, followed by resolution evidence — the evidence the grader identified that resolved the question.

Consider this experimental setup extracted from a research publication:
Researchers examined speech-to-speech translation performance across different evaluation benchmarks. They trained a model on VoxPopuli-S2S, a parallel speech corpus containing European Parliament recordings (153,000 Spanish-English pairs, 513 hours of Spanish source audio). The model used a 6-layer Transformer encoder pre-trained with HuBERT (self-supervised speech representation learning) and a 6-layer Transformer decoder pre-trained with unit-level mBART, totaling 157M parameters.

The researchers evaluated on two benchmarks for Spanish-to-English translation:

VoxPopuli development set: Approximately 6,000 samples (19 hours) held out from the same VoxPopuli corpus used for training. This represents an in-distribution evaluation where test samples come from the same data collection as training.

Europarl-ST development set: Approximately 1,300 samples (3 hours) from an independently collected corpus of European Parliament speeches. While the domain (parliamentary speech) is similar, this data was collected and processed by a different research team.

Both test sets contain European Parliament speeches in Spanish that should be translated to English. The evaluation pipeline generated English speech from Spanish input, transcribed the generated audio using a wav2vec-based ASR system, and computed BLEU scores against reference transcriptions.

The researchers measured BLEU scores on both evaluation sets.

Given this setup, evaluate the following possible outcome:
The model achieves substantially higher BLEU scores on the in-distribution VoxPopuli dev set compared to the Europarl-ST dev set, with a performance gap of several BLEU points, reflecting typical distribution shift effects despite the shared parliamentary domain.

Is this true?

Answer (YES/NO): NO